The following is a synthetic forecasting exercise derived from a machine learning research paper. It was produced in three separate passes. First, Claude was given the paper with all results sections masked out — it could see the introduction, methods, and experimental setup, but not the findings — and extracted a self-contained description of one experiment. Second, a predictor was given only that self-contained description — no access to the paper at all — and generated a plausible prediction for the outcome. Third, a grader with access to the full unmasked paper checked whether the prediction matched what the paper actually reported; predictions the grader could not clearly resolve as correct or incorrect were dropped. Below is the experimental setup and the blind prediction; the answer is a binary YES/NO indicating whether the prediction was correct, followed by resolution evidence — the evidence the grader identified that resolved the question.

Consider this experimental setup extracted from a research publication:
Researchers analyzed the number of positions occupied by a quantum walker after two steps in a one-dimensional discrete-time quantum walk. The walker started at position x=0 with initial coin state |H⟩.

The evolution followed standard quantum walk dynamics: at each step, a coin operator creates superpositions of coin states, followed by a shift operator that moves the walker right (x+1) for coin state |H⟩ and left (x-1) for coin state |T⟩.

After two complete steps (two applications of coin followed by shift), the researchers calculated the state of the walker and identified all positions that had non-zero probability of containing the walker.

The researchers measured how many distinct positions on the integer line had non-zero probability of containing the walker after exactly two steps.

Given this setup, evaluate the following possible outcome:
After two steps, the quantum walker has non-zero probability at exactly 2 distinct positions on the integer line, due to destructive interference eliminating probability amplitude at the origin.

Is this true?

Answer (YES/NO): NO